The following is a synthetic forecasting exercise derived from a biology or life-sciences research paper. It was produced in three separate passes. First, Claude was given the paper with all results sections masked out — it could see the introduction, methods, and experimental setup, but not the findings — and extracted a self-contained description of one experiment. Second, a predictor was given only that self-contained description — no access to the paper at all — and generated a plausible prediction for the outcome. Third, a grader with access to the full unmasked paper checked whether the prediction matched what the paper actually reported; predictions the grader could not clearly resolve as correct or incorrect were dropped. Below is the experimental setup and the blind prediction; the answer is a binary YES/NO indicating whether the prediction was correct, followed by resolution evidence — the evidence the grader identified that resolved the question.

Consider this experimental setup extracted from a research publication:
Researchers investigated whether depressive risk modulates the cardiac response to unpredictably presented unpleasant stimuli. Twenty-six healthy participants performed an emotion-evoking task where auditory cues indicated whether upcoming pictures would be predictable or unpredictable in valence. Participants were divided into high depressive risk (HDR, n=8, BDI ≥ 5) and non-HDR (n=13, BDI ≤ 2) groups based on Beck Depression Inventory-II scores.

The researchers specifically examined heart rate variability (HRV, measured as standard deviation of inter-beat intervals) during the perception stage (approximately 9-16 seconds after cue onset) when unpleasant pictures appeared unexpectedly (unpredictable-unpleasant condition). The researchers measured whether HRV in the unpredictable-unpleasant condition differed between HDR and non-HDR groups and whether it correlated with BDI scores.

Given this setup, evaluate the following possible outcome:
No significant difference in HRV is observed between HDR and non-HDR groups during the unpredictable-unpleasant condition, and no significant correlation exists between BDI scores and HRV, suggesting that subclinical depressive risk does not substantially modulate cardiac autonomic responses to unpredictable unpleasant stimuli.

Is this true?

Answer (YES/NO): NO